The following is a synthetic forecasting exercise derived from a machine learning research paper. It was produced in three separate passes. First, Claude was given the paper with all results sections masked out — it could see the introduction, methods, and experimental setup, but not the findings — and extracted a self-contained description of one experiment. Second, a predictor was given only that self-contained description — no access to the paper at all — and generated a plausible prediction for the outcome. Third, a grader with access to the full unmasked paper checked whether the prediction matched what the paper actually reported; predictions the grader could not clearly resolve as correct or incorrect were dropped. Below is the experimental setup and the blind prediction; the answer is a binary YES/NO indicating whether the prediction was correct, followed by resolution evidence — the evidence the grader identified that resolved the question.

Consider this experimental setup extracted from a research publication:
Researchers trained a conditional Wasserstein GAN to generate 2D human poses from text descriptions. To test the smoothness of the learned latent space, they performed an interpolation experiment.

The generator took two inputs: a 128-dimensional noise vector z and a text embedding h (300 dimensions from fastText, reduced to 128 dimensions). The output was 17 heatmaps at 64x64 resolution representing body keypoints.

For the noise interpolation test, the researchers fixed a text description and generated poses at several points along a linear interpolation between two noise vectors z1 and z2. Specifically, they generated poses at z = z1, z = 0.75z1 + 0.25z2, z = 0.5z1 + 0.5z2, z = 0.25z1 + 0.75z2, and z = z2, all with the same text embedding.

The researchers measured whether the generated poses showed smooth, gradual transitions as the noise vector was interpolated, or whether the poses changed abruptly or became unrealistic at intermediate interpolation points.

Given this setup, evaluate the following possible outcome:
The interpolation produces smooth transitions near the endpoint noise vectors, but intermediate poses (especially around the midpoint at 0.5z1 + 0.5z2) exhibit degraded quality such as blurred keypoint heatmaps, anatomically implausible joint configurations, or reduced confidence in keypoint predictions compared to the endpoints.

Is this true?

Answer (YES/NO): NO